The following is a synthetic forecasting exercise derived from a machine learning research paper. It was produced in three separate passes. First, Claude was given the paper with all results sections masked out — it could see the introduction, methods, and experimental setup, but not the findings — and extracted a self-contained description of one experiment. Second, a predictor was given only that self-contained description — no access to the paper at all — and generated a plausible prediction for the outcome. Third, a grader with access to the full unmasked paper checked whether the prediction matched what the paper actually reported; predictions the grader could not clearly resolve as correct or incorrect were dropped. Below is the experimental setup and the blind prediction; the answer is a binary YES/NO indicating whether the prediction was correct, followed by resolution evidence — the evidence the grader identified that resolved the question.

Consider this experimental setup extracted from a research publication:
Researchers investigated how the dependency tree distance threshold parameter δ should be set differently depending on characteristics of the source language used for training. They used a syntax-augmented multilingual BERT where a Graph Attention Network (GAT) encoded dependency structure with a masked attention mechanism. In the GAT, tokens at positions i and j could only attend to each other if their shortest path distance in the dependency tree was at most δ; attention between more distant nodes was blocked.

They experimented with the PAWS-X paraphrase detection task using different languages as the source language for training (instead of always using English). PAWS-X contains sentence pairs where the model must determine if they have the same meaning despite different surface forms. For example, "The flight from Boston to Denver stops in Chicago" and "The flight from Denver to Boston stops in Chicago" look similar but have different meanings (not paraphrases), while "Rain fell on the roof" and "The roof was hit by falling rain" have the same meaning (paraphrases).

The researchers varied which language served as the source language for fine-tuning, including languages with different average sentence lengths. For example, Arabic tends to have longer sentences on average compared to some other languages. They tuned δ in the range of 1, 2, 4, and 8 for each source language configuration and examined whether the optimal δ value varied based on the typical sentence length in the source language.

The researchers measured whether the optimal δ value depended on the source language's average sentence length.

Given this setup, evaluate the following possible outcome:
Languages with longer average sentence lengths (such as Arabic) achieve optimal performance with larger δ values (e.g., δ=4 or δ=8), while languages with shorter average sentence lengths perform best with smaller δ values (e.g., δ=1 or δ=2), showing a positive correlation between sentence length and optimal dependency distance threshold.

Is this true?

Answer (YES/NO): YES